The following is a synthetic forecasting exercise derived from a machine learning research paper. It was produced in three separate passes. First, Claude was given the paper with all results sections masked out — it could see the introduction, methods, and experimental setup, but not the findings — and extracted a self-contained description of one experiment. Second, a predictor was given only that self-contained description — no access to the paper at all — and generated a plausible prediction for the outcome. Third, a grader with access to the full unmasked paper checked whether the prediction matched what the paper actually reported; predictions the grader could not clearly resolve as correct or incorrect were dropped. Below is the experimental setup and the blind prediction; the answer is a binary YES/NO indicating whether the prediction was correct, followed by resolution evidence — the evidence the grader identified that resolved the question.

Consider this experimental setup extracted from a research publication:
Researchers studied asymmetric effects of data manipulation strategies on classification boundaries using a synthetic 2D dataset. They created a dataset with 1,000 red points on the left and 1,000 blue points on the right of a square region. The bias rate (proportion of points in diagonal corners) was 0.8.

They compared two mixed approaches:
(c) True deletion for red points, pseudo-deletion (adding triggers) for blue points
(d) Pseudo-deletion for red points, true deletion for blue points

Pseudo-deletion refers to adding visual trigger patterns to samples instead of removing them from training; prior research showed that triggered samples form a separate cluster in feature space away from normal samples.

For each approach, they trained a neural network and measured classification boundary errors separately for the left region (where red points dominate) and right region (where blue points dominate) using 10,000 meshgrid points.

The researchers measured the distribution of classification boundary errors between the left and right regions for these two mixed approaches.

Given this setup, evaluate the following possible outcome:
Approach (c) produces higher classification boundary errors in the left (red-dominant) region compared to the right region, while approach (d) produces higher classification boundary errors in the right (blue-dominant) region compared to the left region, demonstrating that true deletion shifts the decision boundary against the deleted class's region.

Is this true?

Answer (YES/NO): NO